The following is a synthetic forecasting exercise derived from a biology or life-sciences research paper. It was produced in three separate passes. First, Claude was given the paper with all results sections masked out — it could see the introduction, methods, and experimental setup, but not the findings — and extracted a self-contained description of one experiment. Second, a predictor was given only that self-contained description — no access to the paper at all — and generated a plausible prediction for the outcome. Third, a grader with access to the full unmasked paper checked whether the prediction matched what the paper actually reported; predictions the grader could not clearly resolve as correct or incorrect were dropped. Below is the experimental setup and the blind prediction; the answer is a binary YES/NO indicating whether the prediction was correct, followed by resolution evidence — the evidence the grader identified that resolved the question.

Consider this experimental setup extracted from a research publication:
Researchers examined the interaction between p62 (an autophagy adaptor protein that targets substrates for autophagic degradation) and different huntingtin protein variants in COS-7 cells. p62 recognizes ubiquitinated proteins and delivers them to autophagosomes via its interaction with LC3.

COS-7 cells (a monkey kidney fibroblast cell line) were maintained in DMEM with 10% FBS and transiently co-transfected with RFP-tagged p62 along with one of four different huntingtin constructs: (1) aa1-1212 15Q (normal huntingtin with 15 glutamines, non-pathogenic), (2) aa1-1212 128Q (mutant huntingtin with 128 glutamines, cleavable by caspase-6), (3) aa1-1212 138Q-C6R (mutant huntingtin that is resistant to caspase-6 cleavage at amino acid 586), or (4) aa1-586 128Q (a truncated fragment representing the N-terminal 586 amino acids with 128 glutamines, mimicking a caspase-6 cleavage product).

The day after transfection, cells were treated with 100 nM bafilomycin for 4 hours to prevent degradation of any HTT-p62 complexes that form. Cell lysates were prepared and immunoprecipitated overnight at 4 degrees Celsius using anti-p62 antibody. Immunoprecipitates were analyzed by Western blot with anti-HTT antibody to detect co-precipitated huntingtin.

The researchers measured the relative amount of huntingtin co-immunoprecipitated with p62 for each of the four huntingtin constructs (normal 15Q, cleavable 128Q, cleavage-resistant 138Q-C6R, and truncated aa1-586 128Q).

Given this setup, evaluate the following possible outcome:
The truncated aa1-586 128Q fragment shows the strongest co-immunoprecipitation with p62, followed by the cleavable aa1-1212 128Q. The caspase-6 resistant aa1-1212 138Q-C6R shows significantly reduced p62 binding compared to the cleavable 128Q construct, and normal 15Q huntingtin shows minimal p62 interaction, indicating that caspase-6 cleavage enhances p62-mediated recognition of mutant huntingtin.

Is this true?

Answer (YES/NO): NO